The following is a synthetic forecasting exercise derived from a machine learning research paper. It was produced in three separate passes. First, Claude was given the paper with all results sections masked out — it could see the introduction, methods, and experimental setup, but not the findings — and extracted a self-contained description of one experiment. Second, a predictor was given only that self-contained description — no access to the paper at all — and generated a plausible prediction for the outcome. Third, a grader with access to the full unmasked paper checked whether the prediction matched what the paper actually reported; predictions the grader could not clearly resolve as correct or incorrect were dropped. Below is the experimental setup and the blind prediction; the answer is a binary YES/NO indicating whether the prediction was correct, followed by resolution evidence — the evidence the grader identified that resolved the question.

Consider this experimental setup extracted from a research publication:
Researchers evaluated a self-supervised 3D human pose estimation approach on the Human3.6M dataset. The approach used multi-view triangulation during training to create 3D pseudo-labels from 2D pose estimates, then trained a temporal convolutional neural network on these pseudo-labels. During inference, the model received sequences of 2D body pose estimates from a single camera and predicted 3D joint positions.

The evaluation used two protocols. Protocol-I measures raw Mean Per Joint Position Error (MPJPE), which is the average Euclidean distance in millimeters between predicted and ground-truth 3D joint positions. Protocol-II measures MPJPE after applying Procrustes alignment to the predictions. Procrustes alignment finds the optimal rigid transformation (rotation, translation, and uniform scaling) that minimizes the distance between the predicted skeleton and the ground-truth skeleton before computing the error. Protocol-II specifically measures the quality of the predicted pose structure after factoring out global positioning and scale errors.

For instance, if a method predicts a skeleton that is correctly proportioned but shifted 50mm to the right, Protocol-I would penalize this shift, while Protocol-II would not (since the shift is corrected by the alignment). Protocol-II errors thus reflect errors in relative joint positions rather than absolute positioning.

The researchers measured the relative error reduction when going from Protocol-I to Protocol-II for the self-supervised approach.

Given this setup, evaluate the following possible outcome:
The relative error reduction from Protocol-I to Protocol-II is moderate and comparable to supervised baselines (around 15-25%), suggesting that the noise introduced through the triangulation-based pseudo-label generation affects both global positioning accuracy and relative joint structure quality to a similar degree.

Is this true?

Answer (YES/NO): YES